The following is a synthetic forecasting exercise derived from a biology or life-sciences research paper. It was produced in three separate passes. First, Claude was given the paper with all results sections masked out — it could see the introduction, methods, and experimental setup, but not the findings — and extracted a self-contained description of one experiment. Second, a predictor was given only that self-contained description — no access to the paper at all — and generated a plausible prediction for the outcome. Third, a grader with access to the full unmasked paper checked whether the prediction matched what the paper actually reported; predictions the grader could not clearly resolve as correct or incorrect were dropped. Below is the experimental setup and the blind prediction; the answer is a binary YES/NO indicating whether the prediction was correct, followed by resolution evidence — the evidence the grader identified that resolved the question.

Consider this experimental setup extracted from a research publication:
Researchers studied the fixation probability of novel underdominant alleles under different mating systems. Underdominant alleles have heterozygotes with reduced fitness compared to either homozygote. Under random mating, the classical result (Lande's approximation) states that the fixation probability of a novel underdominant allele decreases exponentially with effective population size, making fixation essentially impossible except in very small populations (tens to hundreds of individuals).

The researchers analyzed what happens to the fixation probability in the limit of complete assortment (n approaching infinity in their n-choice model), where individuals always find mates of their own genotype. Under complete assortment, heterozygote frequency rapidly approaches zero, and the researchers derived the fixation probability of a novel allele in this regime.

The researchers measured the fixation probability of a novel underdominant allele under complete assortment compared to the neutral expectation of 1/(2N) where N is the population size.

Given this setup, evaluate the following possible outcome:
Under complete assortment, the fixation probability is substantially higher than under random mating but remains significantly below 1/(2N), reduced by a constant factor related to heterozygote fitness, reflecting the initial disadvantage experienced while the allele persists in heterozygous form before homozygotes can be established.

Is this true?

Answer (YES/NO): NO